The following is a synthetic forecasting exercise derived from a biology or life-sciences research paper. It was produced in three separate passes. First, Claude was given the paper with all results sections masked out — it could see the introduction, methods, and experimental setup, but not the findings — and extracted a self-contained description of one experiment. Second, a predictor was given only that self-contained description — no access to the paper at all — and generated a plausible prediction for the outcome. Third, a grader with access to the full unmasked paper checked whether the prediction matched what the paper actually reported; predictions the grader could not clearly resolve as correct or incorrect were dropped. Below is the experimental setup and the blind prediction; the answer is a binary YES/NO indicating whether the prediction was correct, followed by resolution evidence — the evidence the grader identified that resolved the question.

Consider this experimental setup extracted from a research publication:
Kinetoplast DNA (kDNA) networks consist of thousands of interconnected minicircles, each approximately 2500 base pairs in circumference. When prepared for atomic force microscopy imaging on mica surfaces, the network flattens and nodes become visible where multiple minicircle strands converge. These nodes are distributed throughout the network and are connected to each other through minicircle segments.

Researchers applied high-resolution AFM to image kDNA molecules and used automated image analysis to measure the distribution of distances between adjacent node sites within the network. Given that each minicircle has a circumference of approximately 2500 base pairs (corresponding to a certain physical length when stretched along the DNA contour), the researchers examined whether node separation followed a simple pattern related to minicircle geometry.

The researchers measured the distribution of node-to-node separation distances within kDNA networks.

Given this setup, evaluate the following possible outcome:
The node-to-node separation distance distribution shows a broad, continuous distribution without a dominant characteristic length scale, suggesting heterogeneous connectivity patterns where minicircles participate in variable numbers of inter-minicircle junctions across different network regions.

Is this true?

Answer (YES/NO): NO